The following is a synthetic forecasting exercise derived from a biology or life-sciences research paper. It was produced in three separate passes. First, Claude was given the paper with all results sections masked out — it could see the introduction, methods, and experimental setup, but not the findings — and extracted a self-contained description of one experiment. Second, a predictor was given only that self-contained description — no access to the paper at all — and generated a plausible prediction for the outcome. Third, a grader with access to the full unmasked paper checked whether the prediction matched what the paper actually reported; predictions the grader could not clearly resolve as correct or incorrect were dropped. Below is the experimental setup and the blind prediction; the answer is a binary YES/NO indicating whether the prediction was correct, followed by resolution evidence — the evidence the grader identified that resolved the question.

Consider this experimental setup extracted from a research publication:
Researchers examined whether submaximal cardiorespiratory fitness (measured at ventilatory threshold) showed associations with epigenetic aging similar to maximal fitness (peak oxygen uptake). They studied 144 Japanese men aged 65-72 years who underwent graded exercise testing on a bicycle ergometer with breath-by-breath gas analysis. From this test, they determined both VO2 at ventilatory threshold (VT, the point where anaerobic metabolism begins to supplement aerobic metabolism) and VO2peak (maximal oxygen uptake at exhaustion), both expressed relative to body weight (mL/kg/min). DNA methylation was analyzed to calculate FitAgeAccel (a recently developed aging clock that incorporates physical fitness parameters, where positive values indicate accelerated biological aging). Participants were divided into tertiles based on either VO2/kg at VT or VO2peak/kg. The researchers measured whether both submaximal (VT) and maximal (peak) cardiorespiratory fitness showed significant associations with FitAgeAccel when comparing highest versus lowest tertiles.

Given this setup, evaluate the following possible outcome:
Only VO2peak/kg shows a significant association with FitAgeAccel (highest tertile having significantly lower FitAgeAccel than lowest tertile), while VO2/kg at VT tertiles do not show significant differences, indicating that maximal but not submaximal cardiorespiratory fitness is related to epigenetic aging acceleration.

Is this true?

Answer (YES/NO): NO